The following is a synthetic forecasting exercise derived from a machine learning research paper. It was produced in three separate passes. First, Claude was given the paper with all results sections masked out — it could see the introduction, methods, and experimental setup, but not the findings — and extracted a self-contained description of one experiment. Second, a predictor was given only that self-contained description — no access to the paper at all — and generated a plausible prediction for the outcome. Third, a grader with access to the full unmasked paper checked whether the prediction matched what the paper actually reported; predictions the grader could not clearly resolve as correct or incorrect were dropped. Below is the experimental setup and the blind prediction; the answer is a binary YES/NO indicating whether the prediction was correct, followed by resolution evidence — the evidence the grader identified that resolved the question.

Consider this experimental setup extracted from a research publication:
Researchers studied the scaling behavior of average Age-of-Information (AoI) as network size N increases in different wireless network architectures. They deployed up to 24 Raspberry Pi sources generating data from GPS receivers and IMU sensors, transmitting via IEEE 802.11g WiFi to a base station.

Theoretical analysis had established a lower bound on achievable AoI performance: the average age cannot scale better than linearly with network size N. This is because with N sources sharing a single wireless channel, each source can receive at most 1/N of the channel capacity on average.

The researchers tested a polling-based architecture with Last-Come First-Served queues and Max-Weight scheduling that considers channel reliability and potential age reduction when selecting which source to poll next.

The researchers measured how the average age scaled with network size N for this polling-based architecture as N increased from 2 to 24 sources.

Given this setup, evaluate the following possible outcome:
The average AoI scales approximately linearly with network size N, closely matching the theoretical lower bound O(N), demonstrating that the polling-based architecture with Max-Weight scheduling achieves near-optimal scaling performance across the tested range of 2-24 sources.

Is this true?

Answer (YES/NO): YES